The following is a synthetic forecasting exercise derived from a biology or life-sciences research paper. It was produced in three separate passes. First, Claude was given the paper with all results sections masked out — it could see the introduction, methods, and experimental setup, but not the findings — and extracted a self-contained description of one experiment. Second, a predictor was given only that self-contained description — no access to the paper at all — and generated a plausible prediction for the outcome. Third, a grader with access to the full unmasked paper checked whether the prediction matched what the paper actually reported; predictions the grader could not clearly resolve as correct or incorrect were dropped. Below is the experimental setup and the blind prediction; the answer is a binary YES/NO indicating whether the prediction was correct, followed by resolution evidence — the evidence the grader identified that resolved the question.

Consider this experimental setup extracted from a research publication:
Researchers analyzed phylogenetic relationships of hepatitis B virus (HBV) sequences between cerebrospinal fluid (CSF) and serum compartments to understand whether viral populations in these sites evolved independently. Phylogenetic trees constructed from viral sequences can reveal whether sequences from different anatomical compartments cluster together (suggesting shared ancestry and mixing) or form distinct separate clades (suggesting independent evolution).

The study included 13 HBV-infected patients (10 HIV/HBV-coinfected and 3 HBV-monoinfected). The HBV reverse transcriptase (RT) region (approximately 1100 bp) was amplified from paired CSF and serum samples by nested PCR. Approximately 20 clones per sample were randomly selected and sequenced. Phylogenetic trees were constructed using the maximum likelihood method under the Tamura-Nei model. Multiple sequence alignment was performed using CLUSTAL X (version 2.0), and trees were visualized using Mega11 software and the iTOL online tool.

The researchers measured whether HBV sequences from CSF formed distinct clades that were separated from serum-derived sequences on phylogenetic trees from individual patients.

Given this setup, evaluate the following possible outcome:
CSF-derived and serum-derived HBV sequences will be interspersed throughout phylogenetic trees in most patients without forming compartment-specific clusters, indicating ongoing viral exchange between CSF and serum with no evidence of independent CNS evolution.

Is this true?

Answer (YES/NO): NO